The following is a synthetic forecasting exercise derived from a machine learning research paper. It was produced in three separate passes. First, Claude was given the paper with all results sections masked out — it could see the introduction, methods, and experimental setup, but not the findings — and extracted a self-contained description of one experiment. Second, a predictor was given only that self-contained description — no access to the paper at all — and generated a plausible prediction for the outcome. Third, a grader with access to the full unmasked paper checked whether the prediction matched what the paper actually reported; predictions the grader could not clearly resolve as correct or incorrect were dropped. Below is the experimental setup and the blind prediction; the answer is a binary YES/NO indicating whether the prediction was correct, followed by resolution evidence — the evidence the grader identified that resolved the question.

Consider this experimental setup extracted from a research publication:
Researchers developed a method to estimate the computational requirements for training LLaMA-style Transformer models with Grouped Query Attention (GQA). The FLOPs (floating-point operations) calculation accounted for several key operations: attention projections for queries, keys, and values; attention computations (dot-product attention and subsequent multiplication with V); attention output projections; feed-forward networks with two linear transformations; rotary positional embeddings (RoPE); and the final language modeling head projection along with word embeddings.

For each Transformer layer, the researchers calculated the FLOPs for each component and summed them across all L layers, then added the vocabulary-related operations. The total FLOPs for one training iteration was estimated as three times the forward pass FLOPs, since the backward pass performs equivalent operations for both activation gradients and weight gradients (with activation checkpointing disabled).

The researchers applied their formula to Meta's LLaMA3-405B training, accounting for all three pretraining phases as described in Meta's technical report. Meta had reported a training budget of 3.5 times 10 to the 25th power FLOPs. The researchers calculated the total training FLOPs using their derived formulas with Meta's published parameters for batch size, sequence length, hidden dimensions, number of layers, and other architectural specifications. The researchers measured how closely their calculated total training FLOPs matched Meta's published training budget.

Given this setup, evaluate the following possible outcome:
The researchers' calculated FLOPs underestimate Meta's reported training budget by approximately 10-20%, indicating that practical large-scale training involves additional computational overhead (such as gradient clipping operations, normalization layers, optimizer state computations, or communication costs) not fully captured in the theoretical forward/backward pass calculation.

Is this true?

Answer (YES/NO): NO